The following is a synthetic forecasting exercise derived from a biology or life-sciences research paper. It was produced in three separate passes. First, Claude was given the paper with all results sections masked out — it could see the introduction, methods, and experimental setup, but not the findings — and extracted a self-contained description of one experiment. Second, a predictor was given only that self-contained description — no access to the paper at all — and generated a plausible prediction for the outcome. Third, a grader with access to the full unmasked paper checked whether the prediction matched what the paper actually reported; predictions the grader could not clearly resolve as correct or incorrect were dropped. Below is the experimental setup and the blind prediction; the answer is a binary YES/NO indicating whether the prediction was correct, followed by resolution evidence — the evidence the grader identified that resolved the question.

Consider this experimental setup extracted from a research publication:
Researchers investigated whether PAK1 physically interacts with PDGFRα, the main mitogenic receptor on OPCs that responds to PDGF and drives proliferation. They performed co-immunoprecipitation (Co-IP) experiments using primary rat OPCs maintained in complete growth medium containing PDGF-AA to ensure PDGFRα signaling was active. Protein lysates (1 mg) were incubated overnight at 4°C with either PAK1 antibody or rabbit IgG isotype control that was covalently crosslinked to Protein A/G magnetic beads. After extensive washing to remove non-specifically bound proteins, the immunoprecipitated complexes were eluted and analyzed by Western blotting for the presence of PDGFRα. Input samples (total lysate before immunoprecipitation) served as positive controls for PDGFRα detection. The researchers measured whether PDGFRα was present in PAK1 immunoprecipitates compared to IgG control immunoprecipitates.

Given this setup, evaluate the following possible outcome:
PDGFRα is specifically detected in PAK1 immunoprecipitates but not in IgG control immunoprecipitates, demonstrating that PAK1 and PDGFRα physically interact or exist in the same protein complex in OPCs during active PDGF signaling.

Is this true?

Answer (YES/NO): YES